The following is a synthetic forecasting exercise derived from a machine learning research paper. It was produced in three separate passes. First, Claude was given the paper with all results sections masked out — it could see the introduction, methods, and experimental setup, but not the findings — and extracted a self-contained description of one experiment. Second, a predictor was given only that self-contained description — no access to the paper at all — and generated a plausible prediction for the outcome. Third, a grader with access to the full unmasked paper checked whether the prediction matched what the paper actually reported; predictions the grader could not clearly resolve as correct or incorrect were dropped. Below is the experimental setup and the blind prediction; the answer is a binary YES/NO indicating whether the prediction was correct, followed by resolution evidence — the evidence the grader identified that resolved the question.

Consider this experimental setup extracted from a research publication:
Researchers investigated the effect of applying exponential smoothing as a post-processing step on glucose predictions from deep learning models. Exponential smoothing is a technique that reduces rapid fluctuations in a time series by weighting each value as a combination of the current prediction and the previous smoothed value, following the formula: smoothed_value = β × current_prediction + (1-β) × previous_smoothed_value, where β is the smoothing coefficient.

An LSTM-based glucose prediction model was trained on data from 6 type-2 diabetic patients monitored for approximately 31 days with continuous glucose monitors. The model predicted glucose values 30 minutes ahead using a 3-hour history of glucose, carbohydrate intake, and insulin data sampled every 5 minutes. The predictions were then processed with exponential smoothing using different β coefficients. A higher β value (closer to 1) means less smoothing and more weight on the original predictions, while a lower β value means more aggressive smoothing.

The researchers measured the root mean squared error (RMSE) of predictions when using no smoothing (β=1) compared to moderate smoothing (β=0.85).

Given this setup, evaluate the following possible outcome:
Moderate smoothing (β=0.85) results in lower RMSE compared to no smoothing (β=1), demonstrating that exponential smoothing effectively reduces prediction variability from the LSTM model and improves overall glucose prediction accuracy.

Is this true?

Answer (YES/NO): NO